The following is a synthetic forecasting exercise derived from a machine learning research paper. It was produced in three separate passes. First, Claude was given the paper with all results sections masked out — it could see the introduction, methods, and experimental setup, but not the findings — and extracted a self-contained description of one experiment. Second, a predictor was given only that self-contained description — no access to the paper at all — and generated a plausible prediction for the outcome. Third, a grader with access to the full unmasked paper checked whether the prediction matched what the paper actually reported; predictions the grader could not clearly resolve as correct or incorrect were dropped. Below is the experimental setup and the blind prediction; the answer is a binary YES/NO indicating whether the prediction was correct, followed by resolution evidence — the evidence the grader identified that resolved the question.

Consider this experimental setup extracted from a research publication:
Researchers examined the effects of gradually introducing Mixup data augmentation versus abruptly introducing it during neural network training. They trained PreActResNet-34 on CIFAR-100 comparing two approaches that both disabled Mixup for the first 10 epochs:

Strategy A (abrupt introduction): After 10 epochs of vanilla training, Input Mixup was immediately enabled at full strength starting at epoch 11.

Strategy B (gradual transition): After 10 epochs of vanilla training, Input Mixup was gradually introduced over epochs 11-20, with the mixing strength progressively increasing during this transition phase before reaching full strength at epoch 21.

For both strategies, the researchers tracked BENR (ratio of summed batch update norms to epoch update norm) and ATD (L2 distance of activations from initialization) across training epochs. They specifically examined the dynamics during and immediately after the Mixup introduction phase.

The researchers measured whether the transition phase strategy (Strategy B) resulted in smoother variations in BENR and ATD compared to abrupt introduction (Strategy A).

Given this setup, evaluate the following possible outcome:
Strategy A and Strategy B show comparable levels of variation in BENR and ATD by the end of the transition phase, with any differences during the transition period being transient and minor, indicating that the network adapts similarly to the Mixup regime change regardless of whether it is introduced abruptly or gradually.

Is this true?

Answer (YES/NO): NO